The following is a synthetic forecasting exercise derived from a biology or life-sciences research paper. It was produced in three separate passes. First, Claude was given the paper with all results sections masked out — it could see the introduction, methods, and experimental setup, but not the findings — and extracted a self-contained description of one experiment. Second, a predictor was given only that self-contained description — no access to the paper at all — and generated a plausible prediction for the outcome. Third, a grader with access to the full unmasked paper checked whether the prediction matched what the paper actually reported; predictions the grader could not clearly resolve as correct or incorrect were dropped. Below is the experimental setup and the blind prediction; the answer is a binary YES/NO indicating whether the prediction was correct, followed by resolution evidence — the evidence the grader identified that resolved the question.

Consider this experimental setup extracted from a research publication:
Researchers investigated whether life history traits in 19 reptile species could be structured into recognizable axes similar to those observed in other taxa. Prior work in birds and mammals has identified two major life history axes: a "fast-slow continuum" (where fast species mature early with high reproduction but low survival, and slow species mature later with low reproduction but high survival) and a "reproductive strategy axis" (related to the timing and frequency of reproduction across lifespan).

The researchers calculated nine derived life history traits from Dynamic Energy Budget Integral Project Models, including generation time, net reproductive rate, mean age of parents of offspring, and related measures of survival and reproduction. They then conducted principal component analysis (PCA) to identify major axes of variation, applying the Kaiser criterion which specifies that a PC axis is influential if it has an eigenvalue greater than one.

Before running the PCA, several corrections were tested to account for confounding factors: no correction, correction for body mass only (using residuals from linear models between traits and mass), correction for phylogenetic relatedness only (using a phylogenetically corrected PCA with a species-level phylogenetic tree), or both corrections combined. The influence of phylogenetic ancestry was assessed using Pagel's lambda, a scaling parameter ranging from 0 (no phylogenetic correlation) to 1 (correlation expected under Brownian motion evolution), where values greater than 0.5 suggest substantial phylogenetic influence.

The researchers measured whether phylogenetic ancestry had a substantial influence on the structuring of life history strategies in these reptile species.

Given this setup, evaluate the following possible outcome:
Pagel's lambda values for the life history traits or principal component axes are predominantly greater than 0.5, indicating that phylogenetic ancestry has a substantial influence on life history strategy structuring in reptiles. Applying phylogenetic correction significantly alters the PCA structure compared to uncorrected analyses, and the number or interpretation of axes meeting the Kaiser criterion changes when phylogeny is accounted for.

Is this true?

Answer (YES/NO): NO